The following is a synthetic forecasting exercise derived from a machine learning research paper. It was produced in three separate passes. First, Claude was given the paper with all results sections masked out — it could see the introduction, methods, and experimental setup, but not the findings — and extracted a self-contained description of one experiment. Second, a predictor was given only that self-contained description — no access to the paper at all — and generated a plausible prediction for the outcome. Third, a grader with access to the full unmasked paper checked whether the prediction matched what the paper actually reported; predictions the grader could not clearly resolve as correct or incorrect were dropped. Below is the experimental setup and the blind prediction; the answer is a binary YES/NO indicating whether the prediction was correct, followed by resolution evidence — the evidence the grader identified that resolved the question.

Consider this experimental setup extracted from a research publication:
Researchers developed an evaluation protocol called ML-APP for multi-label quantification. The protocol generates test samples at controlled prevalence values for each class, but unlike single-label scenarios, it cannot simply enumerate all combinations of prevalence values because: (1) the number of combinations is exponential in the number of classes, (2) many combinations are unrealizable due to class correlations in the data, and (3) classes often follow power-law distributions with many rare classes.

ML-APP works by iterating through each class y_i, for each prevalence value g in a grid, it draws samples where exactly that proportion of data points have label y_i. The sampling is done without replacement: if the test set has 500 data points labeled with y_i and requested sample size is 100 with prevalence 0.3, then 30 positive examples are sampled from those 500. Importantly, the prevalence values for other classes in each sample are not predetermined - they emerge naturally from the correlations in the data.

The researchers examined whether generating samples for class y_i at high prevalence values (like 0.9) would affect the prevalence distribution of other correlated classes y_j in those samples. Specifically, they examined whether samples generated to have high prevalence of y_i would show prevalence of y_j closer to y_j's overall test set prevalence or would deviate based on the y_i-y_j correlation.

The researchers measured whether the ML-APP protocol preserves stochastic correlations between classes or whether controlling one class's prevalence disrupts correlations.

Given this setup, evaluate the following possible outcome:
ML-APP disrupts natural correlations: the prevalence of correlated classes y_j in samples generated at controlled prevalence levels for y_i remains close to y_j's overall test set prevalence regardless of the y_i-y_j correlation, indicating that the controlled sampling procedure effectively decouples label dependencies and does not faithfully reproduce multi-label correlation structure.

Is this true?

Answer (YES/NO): NO